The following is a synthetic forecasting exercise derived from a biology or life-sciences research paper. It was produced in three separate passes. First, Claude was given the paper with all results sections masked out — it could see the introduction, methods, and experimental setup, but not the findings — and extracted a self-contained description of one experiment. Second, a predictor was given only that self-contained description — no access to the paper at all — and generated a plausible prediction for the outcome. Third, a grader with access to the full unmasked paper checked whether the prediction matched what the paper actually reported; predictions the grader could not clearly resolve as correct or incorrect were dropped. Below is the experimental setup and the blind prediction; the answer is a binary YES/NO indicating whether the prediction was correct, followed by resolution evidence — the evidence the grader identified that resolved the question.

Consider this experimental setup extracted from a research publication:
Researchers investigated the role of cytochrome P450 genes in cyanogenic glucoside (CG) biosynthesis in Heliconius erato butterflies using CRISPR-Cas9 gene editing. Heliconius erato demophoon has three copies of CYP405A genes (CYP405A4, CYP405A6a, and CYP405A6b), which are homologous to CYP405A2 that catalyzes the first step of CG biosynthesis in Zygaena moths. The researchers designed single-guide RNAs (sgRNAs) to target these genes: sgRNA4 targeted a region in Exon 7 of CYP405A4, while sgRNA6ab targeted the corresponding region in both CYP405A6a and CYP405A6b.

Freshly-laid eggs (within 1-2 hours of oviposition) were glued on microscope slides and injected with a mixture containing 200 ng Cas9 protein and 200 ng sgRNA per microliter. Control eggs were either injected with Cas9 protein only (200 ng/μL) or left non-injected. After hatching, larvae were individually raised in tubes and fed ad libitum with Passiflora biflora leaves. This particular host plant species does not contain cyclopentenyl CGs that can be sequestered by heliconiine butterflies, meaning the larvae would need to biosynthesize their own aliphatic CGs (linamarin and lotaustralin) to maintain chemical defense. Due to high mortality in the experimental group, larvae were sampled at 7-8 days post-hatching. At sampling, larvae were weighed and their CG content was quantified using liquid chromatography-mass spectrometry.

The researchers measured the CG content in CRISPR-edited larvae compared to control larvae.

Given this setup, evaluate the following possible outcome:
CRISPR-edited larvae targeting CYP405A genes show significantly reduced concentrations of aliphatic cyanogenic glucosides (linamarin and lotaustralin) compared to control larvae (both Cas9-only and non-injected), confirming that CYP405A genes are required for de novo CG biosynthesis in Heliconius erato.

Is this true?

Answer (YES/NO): YES